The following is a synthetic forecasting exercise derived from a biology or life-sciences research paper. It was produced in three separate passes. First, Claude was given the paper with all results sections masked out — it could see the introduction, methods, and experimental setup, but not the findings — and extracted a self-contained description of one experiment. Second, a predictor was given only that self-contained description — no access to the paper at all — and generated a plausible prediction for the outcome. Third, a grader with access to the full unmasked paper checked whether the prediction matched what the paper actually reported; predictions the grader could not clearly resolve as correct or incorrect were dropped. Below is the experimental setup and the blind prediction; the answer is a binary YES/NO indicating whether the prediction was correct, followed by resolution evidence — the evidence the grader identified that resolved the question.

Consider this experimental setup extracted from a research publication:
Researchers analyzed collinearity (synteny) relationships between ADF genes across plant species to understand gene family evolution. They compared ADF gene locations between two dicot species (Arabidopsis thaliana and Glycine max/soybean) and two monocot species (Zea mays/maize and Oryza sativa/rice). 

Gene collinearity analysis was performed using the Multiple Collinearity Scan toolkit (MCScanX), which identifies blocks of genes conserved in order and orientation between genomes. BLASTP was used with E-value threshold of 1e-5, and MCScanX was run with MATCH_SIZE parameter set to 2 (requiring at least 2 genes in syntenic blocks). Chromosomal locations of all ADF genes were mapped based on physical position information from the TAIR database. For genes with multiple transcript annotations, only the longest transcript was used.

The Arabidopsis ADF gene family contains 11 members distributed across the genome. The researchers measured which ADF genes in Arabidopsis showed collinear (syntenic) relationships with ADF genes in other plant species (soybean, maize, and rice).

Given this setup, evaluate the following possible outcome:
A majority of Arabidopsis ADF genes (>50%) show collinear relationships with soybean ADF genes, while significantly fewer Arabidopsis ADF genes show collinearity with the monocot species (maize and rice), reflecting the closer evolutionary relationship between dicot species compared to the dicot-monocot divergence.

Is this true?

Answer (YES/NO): YES